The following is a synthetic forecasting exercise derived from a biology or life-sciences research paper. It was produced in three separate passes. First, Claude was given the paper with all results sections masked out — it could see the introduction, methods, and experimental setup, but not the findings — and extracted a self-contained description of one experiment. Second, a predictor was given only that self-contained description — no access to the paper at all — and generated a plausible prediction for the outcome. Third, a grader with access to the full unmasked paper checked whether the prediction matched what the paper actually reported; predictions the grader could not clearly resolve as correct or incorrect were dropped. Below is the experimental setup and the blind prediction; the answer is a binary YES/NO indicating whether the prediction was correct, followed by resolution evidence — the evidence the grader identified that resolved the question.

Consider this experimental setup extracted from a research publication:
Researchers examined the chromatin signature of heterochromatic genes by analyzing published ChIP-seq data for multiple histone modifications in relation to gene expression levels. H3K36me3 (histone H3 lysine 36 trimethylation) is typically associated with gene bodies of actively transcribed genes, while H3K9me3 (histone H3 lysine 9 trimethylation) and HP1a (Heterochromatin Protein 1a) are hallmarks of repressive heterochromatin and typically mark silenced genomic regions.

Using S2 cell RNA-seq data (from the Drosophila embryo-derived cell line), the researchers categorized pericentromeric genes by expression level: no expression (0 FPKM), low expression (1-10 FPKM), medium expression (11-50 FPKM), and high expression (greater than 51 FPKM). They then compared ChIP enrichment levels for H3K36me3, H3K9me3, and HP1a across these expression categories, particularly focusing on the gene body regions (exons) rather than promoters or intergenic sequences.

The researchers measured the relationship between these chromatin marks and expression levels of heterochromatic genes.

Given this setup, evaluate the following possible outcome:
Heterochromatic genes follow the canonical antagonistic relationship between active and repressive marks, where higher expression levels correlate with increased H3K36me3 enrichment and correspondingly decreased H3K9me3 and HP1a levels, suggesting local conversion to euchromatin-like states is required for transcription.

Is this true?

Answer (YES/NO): NO